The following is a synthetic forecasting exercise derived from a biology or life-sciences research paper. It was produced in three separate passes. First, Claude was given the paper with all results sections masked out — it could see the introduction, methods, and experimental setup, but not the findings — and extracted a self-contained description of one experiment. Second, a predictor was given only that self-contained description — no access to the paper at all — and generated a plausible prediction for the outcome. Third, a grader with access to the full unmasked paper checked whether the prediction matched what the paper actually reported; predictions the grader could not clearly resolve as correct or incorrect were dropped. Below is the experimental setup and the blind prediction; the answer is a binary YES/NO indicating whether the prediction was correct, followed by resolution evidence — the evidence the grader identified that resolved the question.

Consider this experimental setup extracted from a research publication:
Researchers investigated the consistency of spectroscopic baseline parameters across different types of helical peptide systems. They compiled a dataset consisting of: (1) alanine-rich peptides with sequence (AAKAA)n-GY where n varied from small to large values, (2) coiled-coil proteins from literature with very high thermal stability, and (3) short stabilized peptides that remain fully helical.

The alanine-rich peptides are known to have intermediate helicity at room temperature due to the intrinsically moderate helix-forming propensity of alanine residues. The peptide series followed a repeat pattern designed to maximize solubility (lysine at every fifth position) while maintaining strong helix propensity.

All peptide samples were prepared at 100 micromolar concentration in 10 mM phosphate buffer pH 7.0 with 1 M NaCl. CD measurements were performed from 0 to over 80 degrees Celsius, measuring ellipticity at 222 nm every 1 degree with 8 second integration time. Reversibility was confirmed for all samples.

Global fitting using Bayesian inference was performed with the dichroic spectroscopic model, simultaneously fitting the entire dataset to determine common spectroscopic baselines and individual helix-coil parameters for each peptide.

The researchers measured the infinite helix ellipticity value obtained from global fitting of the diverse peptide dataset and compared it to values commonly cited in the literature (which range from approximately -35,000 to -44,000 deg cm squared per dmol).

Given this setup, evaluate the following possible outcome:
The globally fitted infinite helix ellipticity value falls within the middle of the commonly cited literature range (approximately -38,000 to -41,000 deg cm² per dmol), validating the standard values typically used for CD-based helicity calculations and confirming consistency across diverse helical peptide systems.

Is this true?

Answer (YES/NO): YES